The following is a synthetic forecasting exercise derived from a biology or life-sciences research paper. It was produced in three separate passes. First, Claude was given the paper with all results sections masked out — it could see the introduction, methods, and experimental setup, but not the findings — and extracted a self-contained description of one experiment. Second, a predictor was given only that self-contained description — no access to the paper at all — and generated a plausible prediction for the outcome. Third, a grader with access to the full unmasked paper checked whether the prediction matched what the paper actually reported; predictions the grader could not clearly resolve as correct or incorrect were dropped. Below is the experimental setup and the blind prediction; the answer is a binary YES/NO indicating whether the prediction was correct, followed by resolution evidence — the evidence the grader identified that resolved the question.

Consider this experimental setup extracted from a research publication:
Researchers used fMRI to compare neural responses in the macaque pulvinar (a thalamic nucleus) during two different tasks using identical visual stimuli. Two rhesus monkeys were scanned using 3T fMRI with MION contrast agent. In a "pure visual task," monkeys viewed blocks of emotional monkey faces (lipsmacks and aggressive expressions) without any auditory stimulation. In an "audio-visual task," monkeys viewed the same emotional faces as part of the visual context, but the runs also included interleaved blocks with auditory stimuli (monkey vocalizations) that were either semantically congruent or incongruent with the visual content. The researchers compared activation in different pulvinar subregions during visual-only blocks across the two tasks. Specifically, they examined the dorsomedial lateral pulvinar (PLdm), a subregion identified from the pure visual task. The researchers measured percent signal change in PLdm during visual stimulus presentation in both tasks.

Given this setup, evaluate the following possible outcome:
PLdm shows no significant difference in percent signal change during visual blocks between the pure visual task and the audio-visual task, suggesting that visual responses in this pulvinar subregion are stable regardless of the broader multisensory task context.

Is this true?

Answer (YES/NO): NO